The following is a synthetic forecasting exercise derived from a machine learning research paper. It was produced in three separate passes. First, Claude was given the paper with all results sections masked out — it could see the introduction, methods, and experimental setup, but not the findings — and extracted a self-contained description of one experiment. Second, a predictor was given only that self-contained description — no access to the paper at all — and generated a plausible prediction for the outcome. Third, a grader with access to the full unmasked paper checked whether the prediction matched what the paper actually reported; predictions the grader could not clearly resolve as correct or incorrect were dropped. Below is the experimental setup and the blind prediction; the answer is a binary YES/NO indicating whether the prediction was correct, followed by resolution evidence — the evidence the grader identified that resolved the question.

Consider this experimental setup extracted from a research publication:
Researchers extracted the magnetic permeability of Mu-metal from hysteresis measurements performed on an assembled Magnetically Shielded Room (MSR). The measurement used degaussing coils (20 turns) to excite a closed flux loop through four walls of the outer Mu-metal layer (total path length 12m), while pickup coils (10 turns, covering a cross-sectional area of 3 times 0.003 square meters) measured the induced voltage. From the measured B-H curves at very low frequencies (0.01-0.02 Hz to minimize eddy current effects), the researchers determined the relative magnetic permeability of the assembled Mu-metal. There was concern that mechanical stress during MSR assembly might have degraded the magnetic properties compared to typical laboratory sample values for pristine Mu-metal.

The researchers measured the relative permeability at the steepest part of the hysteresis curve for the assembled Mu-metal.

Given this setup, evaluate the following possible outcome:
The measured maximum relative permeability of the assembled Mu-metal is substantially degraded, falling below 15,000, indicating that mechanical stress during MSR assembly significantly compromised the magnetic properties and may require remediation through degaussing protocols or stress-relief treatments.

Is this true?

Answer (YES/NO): NO